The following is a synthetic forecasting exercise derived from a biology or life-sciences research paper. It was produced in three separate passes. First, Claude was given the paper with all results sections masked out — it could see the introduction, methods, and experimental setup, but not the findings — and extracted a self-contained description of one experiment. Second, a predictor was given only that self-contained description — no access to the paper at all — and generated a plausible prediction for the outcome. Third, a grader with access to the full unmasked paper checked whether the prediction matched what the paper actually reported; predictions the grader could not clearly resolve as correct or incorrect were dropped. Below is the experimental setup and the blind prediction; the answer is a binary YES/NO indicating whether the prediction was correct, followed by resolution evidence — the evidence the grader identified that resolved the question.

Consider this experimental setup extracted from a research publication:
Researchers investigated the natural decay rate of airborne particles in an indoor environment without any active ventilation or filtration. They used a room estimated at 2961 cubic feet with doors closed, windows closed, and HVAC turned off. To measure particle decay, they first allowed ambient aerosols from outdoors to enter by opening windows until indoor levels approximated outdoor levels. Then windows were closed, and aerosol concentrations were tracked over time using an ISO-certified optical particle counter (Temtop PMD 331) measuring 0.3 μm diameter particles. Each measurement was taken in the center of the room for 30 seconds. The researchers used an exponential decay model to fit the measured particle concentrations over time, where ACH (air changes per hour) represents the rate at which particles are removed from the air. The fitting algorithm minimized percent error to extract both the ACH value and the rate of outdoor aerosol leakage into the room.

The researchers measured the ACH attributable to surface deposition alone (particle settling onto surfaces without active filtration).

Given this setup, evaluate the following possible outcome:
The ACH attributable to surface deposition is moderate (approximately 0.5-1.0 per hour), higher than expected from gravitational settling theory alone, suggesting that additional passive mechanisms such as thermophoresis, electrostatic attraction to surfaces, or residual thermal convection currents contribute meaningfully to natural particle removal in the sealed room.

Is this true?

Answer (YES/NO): YES